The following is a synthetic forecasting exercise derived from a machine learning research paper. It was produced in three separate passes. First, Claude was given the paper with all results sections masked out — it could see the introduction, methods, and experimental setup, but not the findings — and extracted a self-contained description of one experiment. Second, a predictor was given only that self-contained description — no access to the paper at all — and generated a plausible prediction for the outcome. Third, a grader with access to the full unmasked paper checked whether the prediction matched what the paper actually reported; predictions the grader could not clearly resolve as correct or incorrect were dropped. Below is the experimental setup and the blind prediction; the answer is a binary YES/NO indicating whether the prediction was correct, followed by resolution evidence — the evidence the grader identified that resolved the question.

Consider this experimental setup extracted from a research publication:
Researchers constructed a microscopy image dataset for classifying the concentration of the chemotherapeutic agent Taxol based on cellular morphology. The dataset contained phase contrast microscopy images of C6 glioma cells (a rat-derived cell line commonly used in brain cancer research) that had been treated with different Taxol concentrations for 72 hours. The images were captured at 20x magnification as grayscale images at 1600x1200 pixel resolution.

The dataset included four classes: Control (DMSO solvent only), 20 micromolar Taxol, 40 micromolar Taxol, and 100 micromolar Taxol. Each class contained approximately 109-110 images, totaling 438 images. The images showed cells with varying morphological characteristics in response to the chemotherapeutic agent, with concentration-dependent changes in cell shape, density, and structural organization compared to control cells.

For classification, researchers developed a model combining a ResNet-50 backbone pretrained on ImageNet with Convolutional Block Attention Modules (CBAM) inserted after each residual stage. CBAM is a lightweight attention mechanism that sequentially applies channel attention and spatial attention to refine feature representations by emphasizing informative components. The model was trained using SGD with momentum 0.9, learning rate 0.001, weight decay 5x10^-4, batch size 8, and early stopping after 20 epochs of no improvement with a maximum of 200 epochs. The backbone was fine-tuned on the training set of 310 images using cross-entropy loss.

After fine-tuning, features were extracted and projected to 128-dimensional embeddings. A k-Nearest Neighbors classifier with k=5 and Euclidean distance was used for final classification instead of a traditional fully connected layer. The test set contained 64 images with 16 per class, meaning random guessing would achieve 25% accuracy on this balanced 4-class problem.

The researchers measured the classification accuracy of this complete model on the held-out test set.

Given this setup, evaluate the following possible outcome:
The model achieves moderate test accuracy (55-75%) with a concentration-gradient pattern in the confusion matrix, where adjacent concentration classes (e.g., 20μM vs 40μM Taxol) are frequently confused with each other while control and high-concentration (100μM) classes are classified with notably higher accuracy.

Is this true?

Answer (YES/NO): NO